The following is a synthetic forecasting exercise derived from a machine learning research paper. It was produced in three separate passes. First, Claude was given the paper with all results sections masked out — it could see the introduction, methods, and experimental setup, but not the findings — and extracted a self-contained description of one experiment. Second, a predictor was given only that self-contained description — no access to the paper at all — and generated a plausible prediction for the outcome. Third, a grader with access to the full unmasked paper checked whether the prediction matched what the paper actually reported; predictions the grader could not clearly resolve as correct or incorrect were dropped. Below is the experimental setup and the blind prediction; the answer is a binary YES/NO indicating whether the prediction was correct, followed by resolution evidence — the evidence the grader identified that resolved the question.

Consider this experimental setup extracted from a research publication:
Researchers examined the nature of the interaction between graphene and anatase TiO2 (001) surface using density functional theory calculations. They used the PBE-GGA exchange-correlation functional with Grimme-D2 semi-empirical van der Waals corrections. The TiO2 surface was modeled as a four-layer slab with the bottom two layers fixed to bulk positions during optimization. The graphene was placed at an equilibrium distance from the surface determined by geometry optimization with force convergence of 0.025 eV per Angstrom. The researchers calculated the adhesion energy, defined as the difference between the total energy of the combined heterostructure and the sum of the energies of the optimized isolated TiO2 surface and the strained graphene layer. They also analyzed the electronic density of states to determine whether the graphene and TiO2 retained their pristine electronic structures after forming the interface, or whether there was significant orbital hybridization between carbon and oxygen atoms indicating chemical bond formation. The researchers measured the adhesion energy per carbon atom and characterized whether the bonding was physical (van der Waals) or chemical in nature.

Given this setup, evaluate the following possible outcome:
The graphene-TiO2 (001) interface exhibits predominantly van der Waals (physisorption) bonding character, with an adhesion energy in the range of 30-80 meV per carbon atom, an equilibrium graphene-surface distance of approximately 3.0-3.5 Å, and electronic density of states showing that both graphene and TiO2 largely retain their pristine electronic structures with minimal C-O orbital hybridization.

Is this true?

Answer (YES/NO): NO